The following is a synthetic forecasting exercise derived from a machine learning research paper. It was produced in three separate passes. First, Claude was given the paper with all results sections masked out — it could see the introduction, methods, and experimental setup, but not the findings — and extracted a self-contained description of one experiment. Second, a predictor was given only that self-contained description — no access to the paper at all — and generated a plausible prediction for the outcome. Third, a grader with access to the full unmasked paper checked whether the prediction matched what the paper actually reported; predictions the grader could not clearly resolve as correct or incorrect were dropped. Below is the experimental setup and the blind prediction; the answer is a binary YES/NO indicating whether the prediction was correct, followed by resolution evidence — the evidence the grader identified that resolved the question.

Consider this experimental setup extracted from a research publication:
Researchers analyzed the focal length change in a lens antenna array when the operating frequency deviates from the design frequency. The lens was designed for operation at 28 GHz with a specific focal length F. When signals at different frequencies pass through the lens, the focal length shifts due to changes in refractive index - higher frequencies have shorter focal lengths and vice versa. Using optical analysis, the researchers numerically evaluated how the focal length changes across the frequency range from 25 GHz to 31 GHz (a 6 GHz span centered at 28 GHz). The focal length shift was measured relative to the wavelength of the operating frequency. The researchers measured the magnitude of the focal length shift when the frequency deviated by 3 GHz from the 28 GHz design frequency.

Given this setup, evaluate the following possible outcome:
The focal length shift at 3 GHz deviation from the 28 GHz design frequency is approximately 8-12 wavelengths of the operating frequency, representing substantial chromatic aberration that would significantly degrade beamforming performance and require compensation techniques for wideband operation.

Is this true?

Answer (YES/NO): NO